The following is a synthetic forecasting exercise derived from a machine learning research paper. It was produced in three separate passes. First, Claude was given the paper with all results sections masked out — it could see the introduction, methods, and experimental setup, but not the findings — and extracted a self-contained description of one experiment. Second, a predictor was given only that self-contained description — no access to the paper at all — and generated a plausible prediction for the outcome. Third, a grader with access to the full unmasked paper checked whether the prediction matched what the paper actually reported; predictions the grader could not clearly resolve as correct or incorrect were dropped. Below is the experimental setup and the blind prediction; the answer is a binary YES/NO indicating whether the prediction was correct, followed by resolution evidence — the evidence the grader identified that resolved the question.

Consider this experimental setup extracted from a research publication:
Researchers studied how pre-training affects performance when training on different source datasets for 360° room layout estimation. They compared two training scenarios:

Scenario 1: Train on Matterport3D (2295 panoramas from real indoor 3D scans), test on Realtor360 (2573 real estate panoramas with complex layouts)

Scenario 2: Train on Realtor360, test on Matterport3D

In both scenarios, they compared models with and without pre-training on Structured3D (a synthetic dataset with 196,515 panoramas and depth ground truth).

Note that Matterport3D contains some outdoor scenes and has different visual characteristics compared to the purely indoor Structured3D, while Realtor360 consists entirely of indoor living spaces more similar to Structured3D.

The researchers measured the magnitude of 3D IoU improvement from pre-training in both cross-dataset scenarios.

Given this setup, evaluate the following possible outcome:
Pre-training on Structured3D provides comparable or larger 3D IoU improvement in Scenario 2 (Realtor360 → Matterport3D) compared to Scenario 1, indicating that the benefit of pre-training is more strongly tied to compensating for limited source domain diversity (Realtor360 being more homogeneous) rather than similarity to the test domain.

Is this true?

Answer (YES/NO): NO